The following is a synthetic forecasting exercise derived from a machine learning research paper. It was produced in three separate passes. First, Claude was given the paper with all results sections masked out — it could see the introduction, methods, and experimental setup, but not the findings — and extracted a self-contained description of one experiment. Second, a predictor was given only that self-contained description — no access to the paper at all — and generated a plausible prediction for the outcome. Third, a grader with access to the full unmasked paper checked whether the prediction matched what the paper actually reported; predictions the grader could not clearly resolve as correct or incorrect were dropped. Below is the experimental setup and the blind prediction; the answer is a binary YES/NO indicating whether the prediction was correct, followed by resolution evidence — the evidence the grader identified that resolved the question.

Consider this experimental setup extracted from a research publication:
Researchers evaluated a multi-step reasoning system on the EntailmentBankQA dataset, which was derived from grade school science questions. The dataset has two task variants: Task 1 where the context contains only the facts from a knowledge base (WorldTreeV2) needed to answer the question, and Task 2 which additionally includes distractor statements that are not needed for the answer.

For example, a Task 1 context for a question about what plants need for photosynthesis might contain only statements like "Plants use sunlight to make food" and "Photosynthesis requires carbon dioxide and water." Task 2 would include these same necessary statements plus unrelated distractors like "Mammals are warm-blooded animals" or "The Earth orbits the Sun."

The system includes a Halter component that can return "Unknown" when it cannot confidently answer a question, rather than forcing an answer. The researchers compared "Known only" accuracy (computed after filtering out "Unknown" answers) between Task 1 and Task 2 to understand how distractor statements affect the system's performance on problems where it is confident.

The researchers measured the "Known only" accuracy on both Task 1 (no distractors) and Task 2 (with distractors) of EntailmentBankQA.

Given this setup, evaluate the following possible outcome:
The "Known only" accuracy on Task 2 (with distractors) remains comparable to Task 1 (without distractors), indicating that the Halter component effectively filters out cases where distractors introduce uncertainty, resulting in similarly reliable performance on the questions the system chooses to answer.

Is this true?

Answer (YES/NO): NO